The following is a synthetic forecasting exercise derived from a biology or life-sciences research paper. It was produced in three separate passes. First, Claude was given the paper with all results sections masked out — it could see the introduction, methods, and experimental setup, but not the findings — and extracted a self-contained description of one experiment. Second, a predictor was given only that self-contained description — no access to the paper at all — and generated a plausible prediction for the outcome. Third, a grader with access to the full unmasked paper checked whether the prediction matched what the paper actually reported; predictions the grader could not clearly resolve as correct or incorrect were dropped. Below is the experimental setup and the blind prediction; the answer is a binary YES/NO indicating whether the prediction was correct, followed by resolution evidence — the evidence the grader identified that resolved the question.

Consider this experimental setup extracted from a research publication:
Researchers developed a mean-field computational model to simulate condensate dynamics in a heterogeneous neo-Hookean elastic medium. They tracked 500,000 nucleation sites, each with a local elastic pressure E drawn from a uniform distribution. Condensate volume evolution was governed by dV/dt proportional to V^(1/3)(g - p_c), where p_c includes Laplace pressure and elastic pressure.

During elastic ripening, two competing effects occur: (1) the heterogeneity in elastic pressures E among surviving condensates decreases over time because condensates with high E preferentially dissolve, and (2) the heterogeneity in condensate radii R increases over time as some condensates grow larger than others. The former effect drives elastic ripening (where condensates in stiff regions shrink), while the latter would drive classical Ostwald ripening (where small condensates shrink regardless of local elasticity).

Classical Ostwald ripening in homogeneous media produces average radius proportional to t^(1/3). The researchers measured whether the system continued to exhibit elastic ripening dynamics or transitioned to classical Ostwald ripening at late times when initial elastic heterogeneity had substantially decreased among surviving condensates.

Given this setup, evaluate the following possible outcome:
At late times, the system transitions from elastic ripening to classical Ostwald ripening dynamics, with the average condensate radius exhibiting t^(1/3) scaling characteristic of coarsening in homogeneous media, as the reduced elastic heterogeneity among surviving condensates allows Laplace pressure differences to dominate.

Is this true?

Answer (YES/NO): YES